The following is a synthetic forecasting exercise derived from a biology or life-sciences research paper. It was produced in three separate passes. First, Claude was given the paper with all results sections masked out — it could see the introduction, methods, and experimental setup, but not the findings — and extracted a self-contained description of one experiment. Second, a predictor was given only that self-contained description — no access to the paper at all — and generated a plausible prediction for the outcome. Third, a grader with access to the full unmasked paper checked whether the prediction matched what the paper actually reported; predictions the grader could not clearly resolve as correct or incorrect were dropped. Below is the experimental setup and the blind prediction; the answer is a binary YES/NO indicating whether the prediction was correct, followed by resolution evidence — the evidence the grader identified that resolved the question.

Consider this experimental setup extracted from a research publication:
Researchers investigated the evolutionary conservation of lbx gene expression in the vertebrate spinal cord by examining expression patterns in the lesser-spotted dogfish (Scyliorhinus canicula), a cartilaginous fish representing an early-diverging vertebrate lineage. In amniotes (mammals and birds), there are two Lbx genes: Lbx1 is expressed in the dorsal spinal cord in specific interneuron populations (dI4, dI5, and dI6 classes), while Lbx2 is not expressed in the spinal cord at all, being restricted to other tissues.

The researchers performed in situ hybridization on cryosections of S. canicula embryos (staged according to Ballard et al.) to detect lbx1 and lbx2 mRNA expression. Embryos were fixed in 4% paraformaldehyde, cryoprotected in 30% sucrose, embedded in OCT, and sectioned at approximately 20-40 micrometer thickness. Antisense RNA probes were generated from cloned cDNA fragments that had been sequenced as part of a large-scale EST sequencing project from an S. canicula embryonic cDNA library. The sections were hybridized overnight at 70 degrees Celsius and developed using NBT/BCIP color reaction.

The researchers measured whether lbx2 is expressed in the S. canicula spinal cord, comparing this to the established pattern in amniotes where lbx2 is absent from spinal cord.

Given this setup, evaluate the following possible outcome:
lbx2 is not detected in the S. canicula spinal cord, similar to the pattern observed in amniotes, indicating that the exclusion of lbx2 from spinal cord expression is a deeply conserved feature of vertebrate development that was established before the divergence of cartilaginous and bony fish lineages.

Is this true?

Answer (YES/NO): YES